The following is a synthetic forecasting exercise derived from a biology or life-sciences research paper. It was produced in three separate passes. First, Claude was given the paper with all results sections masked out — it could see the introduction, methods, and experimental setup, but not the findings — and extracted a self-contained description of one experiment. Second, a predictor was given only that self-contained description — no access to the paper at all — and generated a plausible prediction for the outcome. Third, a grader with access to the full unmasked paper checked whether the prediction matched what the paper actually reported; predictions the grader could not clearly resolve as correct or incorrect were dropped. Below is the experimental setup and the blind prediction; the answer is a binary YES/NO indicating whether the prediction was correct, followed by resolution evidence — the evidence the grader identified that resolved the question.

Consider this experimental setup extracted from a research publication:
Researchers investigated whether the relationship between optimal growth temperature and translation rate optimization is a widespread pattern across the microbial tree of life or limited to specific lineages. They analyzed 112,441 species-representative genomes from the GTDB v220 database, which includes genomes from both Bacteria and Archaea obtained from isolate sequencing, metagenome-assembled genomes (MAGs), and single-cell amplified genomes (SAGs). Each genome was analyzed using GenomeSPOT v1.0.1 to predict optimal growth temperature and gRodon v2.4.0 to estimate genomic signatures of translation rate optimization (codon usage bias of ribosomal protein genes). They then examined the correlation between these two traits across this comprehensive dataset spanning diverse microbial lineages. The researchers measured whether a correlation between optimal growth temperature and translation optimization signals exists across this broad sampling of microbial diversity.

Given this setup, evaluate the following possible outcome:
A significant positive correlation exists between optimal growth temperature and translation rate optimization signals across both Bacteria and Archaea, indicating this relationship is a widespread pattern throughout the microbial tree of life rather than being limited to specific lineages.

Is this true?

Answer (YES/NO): NO